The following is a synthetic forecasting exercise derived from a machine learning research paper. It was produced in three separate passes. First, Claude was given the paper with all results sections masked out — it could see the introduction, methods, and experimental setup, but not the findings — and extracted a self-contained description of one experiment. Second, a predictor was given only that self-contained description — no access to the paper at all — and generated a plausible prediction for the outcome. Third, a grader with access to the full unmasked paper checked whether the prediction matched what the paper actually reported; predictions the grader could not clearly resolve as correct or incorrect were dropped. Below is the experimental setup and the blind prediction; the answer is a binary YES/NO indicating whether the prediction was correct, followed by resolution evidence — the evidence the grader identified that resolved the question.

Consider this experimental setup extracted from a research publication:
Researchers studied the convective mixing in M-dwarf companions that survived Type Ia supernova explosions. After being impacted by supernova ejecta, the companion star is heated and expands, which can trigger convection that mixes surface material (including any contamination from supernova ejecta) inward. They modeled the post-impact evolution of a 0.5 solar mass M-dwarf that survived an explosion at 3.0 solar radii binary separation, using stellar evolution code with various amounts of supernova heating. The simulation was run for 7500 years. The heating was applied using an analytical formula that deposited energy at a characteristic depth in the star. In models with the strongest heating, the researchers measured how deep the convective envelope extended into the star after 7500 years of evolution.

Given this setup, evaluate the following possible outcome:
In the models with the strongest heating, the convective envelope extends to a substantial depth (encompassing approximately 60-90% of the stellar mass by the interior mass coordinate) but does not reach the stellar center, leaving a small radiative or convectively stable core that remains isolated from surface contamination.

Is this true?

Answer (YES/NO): NO